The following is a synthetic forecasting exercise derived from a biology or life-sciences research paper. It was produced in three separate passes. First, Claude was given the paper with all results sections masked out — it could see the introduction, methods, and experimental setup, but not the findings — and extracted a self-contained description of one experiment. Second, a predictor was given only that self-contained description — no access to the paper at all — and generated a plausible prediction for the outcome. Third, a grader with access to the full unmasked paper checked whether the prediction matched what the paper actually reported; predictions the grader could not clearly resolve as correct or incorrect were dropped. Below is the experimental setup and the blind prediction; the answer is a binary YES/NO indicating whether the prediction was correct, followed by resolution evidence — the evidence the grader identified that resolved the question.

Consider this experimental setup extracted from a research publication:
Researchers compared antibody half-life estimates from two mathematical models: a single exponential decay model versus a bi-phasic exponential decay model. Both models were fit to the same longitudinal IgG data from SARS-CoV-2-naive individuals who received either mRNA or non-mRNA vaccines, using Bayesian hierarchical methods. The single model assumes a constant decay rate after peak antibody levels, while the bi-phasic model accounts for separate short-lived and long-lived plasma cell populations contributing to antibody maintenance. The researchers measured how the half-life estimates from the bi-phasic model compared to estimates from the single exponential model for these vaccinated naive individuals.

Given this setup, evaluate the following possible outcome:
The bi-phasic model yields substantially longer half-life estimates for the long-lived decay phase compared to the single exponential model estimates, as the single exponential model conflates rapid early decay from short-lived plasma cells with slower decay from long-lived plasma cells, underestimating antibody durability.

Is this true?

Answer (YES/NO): YES